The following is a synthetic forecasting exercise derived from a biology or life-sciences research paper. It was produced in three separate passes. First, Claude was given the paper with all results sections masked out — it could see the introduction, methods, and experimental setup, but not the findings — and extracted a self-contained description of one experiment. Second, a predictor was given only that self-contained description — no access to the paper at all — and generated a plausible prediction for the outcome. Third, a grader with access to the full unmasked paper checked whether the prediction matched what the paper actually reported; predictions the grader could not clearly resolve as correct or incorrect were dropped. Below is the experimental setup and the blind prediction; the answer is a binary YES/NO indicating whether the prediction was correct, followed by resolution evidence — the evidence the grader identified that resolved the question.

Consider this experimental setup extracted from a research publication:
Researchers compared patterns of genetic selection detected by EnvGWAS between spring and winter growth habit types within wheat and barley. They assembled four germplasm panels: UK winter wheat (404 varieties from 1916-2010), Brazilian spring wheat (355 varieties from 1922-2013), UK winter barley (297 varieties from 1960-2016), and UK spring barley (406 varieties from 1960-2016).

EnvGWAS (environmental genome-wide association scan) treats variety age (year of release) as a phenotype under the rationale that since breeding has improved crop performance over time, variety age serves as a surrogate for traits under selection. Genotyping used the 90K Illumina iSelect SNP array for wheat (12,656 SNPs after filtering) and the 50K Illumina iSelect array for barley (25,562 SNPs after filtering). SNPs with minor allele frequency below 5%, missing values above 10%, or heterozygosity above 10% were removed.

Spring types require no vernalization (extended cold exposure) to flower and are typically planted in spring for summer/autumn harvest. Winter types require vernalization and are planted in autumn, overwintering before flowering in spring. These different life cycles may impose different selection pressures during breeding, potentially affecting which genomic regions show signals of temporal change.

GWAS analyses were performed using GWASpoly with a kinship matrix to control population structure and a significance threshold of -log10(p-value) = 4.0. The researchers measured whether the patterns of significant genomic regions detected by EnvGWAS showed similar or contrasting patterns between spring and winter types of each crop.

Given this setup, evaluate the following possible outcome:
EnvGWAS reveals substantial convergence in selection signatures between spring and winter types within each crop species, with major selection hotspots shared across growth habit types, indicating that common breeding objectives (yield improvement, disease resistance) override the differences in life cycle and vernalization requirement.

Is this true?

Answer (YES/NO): NO